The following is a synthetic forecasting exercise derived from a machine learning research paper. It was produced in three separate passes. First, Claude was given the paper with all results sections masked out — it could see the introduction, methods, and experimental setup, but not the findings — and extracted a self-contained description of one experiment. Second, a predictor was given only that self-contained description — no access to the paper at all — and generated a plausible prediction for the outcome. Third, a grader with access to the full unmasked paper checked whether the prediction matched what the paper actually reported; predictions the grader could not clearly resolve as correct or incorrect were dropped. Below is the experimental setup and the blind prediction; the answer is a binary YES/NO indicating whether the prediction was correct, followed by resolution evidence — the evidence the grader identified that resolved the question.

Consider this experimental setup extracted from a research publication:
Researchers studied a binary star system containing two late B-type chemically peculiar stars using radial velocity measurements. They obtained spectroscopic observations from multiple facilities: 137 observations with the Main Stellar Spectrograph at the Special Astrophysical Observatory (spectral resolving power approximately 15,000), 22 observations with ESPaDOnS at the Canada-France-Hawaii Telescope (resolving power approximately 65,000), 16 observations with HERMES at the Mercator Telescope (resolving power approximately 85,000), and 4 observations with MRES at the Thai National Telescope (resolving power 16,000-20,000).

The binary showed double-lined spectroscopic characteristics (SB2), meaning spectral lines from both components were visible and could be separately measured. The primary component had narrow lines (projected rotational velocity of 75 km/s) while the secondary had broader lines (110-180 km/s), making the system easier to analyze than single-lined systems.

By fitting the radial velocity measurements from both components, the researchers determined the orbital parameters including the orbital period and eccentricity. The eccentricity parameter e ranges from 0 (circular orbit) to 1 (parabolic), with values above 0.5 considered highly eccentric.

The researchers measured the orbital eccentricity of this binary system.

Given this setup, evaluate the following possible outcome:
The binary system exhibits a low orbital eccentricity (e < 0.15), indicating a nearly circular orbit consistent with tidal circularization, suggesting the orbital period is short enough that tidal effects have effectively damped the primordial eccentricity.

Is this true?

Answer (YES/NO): NO